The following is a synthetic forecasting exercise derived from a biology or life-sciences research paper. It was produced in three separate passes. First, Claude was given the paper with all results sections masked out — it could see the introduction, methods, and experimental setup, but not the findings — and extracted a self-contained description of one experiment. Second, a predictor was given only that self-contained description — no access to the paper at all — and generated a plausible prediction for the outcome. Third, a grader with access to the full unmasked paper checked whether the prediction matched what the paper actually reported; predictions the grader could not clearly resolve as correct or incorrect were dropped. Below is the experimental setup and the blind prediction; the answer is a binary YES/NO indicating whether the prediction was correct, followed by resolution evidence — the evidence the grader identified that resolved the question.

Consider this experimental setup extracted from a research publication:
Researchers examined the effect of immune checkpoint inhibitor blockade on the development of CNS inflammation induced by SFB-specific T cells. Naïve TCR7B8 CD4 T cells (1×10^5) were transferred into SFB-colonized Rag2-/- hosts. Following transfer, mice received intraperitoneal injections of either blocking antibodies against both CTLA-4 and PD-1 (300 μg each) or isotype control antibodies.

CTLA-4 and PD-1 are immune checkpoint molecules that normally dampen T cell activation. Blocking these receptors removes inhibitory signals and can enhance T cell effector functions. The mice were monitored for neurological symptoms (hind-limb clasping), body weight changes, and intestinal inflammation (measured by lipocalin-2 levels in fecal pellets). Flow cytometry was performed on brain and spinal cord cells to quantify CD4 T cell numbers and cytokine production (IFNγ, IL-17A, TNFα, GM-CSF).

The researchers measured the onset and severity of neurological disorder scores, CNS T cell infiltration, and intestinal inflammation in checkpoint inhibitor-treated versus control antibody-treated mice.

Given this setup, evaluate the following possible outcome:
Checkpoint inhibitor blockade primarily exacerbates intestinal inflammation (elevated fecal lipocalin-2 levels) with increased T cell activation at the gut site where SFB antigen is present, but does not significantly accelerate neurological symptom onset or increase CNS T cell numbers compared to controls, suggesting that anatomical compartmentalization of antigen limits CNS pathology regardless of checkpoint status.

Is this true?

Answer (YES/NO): NO